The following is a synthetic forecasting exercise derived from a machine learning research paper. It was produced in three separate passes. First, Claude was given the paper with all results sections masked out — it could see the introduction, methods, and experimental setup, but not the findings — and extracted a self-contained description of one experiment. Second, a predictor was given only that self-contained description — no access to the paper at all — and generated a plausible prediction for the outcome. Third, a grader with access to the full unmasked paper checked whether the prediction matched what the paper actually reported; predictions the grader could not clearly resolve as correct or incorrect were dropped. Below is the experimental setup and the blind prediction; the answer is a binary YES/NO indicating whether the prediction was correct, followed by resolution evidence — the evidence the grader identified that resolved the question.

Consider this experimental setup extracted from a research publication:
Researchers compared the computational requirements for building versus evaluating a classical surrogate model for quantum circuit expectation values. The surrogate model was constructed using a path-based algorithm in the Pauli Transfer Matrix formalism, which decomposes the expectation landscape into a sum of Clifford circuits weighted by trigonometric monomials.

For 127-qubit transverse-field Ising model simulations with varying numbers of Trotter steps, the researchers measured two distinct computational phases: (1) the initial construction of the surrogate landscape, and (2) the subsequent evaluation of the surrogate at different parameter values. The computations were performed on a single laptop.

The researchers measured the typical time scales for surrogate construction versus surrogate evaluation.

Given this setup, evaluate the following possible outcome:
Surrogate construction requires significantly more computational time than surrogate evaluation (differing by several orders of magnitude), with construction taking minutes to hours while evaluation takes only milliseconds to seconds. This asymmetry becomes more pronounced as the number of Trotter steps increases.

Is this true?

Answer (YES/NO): YES